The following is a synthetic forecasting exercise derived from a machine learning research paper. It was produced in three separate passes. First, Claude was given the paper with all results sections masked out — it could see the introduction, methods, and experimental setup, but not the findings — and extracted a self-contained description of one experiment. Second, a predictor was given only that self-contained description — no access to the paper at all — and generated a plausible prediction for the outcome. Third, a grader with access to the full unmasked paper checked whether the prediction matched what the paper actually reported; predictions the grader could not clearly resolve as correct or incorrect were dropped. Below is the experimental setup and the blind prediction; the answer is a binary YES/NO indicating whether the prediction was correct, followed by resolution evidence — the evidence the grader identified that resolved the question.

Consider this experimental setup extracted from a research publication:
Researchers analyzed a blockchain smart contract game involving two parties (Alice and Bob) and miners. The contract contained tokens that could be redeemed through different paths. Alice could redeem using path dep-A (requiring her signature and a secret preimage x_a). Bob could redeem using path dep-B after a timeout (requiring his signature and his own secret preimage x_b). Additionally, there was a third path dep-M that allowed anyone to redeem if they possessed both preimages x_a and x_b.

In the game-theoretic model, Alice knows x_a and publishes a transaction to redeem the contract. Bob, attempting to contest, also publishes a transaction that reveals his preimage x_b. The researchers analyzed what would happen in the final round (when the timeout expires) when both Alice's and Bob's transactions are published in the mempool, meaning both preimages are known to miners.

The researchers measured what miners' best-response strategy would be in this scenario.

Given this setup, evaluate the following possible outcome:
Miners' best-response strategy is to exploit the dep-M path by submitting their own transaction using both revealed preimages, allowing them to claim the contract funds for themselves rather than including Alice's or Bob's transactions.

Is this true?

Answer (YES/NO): YES